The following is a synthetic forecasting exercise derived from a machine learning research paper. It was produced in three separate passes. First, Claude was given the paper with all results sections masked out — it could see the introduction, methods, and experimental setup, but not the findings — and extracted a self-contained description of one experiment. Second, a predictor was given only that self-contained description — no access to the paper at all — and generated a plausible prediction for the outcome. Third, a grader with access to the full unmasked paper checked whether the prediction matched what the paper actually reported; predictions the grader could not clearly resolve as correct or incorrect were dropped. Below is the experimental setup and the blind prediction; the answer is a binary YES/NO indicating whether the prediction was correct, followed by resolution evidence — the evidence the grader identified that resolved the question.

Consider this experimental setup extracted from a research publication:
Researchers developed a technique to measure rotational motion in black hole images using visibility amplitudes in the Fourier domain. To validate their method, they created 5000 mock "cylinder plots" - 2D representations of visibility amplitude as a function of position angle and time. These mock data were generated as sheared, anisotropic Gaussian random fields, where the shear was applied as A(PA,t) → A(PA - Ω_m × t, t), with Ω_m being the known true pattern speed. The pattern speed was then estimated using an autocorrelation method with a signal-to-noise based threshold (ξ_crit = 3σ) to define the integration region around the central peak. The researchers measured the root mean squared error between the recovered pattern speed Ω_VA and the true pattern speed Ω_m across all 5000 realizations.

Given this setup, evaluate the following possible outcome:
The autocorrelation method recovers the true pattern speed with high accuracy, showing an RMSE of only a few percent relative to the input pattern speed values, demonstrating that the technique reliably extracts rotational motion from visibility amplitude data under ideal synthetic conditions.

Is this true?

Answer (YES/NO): YES